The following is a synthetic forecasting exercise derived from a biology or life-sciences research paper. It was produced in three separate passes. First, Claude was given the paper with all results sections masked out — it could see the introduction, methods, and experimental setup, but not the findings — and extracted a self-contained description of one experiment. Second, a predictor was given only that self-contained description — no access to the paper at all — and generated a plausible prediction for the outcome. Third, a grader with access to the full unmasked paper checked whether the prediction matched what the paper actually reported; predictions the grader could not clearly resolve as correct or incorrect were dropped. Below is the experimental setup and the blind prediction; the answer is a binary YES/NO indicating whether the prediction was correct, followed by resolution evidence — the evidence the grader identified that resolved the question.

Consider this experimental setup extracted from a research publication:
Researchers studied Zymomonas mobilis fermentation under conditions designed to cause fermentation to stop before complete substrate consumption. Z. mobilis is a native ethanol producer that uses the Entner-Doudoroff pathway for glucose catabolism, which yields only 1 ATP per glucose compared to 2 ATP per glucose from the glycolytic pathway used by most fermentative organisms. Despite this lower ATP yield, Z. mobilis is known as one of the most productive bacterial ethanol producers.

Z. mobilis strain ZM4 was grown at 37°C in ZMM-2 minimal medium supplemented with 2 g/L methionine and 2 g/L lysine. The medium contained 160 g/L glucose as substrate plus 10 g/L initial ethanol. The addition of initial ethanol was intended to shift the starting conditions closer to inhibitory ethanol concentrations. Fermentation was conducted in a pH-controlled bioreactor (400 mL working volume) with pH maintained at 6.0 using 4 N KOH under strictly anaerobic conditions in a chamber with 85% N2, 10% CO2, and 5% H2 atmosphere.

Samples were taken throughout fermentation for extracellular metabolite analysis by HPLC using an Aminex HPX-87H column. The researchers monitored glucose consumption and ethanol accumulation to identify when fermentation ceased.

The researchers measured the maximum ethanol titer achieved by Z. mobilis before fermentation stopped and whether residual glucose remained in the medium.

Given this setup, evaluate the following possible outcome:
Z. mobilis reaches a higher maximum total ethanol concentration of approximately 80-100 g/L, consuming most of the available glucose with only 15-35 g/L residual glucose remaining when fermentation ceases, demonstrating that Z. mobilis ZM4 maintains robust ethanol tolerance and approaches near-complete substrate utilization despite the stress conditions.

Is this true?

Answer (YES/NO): NO